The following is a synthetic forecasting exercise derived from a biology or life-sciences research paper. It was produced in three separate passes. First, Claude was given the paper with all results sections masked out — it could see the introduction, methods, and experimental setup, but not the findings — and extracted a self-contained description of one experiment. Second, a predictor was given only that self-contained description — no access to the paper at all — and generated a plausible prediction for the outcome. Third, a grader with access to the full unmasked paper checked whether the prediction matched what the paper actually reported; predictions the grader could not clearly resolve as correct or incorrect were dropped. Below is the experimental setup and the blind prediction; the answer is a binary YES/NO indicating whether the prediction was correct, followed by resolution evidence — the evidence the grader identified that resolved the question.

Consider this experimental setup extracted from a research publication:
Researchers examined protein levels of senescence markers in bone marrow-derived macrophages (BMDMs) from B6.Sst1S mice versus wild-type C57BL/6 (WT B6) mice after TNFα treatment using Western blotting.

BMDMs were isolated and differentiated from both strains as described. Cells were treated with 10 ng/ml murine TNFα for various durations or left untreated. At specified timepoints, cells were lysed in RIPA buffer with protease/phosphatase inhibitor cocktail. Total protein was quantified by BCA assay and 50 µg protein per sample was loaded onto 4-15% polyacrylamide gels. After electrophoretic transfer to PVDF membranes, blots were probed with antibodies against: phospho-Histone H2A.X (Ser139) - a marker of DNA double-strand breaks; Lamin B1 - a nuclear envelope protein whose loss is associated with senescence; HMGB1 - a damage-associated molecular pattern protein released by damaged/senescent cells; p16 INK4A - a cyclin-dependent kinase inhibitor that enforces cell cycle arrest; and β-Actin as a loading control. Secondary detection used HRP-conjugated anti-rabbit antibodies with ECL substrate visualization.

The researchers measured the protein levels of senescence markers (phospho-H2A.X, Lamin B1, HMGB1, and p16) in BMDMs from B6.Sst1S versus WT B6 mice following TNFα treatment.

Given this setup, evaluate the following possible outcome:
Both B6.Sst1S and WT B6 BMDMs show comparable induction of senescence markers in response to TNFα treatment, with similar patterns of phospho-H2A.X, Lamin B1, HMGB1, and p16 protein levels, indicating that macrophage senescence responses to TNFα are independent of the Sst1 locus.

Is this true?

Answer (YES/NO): NO